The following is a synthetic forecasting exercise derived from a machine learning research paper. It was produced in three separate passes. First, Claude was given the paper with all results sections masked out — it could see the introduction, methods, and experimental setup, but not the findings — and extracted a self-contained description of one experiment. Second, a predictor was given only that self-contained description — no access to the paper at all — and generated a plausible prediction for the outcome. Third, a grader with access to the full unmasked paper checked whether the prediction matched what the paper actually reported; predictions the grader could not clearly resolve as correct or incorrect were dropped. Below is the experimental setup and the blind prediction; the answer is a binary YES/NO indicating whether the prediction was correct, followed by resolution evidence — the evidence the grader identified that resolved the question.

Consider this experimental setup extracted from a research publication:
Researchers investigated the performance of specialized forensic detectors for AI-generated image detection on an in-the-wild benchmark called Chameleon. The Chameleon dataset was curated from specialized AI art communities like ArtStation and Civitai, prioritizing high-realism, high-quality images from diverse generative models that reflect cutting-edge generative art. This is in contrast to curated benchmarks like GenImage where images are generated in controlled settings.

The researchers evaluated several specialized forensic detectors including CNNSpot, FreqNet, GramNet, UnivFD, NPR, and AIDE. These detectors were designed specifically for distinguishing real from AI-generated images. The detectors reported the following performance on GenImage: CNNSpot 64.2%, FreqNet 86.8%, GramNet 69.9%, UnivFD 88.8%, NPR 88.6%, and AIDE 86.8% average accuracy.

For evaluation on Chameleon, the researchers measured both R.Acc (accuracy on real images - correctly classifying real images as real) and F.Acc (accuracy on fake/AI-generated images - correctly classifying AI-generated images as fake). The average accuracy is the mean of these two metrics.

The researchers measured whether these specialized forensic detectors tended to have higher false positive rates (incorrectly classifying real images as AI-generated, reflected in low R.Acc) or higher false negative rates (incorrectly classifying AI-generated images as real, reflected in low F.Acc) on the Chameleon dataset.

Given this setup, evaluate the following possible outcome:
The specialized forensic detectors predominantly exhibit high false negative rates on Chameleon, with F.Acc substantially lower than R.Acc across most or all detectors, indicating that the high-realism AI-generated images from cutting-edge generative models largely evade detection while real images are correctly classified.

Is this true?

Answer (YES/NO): YES